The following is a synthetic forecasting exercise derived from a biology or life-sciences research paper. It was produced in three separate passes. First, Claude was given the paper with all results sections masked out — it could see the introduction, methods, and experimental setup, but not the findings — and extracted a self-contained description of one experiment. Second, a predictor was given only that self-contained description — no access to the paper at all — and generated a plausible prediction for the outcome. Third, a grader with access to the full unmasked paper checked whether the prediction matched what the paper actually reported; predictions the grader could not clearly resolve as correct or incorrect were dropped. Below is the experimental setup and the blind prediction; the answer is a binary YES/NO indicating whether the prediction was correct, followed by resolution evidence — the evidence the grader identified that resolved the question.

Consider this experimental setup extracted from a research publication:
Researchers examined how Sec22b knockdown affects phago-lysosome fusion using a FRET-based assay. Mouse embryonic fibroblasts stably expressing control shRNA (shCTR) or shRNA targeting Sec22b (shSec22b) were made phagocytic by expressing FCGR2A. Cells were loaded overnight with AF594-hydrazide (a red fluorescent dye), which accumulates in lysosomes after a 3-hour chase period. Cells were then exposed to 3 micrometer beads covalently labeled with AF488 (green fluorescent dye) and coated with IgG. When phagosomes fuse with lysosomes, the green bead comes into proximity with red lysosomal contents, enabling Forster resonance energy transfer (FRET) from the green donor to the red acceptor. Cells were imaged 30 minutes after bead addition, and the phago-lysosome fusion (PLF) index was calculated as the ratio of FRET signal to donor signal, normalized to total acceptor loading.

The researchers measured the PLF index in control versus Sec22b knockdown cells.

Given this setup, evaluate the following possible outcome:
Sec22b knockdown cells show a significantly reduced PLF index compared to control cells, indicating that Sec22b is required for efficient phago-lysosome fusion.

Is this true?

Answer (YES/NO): NO